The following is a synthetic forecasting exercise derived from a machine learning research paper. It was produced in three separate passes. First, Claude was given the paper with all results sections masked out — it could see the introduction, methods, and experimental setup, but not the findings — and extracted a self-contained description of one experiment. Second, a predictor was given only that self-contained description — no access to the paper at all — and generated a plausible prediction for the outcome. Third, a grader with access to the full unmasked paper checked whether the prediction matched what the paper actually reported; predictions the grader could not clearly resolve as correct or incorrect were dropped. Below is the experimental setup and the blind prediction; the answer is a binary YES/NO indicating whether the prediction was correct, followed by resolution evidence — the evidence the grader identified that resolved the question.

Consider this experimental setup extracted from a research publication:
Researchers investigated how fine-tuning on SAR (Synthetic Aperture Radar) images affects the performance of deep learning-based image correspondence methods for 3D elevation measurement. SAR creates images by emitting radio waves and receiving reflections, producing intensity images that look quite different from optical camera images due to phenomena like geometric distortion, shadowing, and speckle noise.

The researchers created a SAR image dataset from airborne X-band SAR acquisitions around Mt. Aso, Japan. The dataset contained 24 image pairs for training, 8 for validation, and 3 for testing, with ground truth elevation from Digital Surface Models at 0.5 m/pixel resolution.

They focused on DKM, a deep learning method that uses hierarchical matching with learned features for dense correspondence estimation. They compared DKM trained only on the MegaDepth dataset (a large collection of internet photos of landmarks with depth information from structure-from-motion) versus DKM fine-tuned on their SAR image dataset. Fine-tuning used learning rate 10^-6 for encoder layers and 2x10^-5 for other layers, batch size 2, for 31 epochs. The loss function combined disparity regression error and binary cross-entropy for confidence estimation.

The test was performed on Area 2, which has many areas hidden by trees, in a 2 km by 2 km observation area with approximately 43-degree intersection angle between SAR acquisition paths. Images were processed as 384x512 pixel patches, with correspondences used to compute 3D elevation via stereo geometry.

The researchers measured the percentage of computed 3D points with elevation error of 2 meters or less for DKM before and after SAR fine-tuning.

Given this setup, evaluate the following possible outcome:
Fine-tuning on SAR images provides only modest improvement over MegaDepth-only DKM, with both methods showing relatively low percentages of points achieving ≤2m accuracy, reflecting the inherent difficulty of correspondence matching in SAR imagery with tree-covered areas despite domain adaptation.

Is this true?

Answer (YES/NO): NO